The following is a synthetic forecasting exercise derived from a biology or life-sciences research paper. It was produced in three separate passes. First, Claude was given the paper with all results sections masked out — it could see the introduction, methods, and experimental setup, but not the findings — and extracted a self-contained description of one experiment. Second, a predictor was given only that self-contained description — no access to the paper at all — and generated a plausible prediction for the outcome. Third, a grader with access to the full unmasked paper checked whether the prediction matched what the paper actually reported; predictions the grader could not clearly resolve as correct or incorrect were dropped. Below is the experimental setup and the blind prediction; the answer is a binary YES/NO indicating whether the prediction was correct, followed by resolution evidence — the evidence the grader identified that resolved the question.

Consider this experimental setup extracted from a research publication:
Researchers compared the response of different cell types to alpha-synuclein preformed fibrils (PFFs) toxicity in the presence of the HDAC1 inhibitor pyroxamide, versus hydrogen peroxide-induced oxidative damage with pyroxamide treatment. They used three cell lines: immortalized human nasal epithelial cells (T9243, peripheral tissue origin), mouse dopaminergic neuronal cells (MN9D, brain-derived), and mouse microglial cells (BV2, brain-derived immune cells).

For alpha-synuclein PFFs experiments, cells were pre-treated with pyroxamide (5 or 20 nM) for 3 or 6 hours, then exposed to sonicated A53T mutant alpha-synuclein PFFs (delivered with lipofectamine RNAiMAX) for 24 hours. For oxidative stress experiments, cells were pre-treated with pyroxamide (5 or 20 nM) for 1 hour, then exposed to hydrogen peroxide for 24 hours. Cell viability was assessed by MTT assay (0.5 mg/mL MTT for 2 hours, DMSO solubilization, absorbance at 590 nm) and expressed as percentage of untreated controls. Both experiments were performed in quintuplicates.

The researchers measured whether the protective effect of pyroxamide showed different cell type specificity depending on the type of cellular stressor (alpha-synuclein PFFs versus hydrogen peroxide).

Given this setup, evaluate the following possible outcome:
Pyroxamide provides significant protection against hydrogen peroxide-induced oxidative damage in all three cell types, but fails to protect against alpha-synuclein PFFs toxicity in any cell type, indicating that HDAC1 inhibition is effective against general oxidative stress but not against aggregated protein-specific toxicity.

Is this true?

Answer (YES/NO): NO